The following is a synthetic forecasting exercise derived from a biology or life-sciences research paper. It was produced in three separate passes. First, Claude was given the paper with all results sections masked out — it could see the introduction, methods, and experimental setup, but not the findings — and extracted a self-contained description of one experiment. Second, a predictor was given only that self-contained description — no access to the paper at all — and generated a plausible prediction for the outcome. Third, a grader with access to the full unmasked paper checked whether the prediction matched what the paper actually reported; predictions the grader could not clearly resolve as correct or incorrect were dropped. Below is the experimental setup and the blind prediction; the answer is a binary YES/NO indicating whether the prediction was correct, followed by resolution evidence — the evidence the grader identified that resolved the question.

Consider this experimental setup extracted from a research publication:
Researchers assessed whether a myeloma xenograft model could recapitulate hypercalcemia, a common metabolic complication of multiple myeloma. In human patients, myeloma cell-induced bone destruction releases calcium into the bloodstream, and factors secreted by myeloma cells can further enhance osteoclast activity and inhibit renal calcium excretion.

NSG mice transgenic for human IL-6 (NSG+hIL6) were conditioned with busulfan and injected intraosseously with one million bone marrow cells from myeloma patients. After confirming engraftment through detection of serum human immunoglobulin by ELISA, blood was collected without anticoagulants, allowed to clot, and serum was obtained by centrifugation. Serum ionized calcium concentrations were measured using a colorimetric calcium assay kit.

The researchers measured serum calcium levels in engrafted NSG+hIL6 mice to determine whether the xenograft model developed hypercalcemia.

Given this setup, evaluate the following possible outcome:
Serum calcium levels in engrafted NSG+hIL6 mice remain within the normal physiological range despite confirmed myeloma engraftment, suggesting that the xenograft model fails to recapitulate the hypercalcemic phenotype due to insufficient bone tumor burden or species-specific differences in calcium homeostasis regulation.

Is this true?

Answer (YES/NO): NO